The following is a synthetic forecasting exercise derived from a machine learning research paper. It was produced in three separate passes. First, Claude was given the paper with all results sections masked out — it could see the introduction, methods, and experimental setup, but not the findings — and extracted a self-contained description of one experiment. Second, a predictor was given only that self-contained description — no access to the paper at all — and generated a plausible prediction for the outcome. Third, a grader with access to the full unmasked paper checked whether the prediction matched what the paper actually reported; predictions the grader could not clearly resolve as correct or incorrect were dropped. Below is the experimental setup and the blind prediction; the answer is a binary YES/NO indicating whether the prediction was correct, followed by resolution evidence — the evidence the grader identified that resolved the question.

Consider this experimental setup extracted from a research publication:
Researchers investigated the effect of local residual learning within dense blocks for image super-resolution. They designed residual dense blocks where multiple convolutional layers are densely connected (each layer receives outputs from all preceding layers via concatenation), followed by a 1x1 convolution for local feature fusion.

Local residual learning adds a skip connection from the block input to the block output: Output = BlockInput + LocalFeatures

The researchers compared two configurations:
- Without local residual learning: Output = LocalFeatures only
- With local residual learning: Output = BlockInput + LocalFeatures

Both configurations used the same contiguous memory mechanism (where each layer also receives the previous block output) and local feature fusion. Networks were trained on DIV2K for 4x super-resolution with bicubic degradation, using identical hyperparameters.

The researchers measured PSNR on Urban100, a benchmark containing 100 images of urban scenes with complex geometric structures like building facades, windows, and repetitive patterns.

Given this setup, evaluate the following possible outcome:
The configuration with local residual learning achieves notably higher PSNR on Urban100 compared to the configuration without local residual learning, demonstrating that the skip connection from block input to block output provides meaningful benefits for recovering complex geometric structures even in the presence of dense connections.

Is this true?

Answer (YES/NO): NO